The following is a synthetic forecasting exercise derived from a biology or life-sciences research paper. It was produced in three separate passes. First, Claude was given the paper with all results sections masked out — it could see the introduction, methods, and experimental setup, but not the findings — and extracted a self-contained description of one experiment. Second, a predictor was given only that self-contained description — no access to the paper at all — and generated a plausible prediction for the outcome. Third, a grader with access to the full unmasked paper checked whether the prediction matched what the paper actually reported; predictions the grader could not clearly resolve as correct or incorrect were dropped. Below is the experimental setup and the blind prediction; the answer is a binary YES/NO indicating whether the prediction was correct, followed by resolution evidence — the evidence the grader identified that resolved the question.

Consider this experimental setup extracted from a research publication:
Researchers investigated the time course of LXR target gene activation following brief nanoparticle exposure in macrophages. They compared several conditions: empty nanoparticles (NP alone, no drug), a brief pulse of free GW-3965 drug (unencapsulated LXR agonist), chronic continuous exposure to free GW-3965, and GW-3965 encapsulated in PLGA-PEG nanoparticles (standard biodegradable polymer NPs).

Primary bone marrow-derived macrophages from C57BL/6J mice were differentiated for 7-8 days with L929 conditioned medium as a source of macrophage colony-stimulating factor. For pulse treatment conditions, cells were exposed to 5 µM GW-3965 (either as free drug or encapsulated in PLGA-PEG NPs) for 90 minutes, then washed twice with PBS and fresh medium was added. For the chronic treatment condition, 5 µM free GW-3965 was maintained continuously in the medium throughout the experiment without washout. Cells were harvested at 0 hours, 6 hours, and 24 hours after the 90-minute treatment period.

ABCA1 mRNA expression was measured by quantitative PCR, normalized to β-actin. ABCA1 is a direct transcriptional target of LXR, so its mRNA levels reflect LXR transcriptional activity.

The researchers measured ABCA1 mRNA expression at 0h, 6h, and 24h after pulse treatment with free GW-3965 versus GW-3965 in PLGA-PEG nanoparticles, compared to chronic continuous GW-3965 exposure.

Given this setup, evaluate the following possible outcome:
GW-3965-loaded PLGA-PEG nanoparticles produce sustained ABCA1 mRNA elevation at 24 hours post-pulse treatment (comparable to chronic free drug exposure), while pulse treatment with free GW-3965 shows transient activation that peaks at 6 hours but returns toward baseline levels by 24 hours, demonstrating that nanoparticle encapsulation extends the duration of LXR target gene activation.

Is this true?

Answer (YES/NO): NO